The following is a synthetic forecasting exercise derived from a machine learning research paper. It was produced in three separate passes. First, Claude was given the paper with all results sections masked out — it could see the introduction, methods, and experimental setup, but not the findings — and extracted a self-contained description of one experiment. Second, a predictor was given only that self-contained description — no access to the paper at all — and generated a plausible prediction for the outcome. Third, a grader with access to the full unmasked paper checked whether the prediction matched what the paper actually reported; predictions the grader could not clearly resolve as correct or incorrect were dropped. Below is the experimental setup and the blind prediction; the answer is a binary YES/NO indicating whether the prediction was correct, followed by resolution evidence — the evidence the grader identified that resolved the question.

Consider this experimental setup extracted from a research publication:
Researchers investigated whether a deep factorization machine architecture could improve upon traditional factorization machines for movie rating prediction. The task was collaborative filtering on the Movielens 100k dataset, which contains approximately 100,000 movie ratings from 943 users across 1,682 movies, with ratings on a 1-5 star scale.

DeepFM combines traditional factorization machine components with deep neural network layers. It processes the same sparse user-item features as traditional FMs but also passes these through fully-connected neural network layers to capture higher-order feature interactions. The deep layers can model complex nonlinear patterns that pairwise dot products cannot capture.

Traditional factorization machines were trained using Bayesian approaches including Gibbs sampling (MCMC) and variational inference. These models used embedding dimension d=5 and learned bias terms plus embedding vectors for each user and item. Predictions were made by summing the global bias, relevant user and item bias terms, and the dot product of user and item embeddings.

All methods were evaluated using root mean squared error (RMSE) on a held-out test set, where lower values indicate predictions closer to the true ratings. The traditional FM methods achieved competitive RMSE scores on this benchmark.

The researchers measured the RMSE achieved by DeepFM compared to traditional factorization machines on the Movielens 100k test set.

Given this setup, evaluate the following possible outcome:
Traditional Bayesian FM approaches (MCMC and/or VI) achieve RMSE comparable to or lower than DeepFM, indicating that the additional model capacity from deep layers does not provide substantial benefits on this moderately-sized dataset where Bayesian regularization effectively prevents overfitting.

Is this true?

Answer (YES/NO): YES